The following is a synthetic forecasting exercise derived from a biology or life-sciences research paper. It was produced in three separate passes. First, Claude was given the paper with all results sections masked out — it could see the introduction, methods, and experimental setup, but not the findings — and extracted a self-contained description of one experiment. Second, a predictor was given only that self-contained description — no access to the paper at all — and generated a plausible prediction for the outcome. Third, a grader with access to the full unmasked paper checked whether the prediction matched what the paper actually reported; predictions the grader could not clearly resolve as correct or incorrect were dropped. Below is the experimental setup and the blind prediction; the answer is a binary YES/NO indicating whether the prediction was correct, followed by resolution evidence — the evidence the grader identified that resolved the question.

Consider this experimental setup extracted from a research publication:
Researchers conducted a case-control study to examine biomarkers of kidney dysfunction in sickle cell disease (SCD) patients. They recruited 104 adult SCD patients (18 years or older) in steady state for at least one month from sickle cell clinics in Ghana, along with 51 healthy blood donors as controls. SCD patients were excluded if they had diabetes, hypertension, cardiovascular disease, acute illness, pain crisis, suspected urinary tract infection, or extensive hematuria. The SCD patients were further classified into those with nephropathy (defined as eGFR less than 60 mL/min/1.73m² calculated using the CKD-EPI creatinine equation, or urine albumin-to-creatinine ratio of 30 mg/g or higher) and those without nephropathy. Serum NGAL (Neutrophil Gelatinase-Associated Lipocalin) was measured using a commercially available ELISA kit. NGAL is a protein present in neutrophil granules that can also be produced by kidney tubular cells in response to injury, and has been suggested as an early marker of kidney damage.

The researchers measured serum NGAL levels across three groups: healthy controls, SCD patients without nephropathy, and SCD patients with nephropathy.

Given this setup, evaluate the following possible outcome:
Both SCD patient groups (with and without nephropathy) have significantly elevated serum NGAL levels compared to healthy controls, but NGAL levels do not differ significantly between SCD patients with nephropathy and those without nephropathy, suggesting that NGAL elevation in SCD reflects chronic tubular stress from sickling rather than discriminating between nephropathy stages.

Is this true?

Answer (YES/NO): NO